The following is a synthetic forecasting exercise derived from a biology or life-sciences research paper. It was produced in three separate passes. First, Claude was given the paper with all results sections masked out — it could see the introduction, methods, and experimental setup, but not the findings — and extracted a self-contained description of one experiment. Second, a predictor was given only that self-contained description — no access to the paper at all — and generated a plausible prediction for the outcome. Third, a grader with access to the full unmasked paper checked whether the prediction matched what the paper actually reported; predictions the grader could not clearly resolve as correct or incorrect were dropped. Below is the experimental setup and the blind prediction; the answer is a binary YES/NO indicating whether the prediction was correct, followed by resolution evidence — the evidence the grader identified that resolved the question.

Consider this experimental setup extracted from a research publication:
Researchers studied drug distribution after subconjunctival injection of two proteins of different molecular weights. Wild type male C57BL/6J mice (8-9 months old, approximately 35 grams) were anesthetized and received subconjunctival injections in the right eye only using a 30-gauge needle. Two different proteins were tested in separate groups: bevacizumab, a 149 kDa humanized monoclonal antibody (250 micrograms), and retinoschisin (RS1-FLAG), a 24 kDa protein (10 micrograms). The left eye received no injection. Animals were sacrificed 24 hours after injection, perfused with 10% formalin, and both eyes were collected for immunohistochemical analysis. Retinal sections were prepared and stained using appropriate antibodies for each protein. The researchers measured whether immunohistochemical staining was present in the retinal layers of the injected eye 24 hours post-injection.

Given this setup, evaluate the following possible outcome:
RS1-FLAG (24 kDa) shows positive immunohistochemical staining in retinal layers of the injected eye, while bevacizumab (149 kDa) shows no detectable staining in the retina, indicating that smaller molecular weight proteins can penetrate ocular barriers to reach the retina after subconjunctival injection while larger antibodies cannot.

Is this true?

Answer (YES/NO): NO